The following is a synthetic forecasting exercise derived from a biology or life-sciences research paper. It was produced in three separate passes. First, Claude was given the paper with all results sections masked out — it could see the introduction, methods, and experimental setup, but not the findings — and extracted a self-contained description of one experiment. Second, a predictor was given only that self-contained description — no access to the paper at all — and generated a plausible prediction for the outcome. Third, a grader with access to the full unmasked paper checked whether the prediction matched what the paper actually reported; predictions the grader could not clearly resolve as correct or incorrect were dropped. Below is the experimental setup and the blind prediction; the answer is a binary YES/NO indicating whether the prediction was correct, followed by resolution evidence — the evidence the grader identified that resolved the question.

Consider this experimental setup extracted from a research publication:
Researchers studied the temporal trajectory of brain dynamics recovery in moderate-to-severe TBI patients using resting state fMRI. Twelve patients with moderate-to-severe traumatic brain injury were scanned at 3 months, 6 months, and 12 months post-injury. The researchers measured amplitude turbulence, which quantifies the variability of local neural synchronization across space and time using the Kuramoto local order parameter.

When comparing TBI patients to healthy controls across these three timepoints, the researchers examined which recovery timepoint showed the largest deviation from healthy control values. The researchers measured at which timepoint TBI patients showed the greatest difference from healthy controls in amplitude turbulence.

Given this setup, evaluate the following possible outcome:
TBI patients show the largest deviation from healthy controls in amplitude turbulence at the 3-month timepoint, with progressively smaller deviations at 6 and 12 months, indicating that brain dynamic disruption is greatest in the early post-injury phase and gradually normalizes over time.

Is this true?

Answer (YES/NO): NO